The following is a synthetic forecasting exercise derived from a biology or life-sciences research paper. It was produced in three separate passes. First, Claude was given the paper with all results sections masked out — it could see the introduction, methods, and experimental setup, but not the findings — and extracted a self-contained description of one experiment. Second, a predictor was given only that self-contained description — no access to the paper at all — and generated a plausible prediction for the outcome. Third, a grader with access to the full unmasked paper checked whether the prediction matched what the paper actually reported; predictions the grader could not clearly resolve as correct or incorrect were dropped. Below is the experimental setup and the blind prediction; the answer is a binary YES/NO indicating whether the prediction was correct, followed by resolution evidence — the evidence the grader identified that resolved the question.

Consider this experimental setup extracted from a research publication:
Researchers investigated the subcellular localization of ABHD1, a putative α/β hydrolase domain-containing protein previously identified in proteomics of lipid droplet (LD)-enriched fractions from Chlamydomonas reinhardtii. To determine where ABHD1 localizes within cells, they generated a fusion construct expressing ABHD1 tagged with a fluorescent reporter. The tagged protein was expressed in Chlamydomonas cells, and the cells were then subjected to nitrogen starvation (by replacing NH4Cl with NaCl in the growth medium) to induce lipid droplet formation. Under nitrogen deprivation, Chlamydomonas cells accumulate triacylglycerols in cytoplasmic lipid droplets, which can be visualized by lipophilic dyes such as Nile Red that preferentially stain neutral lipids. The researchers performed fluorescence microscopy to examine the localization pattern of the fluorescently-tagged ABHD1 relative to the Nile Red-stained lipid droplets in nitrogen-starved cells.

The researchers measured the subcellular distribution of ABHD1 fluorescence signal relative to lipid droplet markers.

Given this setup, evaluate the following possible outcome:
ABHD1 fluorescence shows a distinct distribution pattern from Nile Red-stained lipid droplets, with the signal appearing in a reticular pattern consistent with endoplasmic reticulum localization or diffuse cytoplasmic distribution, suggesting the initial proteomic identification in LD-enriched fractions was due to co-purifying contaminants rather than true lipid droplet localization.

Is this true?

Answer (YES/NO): NO